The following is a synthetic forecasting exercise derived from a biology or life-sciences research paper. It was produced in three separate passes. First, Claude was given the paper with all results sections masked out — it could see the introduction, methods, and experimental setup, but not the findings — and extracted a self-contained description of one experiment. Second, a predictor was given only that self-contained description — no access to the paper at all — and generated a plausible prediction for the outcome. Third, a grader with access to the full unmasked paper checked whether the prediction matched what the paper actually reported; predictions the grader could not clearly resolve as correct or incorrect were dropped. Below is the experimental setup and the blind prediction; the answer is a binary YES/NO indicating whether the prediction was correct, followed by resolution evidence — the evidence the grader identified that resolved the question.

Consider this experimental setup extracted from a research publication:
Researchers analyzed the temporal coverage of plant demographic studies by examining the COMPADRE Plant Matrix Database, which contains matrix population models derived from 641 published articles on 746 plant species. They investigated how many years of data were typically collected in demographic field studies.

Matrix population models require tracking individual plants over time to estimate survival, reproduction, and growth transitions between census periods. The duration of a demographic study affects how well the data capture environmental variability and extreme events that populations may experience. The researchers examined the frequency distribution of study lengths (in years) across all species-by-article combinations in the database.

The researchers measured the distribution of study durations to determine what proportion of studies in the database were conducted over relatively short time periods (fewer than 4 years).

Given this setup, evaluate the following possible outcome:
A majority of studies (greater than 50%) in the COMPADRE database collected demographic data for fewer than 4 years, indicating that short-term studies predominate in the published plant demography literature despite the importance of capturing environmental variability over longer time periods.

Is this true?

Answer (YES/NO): YES